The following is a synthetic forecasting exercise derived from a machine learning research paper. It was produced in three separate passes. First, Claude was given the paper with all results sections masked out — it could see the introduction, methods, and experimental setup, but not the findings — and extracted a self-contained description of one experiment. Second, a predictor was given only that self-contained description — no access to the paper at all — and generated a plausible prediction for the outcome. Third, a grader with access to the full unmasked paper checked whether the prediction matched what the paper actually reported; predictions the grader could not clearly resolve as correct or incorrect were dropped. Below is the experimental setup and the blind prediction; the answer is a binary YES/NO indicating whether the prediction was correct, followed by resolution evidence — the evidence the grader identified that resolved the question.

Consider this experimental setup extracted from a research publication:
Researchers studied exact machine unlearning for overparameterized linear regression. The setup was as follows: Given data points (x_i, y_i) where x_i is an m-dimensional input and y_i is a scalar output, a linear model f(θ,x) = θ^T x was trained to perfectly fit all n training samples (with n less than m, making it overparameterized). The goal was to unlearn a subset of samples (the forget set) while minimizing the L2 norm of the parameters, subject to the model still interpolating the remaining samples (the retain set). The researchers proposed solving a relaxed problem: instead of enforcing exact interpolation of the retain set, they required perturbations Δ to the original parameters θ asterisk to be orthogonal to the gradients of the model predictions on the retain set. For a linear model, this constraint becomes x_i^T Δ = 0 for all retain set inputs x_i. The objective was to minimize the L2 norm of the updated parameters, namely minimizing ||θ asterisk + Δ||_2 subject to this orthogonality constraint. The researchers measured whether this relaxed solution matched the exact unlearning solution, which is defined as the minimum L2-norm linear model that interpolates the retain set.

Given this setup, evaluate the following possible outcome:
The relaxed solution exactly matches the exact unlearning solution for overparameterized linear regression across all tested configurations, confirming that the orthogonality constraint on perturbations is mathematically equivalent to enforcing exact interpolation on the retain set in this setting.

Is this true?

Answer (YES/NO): YES